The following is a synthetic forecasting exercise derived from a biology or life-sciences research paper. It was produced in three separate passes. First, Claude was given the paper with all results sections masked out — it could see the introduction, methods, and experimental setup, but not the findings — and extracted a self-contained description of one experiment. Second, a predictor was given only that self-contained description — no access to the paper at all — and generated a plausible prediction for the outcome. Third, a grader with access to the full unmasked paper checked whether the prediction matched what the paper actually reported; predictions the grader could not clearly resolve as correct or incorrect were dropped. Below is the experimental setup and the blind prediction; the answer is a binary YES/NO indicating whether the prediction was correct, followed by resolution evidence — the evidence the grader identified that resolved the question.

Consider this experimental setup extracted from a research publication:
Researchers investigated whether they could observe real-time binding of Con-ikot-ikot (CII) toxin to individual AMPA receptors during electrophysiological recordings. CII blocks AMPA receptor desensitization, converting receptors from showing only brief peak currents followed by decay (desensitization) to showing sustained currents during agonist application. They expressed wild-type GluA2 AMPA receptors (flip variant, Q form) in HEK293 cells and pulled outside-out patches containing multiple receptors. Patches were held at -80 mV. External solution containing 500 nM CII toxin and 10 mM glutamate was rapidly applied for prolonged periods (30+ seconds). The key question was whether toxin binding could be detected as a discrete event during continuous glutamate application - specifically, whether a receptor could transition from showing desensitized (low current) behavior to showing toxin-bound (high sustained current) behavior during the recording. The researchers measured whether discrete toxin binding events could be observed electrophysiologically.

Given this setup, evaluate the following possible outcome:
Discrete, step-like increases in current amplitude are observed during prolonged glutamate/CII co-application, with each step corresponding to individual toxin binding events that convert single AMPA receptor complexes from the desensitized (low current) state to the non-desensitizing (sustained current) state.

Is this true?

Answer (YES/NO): YES